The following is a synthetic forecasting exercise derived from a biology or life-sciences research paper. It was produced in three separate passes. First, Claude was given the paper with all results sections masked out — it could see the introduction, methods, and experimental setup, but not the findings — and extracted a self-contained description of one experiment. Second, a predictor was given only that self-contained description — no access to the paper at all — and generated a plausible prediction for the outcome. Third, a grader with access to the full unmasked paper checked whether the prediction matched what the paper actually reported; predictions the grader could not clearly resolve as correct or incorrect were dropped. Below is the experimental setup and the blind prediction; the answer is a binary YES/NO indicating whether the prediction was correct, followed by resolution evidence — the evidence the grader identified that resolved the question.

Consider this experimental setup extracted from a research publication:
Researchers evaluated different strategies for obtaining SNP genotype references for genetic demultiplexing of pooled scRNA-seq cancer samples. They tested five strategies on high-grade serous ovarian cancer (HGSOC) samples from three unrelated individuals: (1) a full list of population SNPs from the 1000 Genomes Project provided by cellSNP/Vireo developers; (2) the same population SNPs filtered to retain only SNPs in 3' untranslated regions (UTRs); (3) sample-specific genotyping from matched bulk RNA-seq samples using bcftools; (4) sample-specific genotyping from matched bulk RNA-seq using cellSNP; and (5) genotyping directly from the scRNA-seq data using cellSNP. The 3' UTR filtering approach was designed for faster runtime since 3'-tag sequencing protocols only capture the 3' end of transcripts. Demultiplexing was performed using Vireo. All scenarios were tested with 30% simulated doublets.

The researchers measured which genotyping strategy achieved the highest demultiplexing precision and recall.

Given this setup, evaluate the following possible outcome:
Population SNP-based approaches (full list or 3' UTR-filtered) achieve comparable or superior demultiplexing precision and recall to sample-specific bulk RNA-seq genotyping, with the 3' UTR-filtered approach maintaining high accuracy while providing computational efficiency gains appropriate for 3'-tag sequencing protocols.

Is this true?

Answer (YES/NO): NO